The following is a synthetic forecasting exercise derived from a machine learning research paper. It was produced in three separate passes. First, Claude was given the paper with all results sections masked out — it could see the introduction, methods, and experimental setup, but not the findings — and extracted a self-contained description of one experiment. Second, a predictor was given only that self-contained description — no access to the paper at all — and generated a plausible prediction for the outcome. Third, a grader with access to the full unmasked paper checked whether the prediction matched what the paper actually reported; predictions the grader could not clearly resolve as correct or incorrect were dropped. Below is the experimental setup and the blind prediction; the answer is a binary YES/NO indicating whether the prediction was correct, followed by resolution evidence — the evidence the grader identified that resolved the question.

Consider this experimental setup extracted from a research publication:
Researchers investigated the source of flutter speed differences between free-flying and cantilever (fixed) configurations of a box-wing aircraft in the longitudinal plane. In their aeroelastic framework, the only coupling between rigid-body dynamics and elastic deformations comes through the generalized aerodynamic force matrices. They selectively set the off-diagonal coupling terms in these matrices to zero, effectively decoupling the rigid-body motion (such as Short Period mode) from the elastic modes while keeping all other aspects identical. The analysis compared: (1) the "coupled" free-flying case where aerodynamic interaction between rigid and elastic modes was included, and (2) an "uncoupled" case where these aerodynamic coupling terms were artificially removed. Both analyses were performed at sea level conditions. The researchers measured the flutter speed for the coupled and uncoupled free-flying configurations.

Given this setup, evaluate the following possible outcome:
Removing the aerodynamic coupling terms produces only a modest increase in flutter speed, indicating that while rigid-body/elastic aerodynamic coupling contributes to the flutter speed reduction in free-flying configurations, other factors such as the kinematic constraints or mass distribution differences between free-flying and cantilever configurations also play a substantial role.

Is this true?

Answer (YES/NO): NO